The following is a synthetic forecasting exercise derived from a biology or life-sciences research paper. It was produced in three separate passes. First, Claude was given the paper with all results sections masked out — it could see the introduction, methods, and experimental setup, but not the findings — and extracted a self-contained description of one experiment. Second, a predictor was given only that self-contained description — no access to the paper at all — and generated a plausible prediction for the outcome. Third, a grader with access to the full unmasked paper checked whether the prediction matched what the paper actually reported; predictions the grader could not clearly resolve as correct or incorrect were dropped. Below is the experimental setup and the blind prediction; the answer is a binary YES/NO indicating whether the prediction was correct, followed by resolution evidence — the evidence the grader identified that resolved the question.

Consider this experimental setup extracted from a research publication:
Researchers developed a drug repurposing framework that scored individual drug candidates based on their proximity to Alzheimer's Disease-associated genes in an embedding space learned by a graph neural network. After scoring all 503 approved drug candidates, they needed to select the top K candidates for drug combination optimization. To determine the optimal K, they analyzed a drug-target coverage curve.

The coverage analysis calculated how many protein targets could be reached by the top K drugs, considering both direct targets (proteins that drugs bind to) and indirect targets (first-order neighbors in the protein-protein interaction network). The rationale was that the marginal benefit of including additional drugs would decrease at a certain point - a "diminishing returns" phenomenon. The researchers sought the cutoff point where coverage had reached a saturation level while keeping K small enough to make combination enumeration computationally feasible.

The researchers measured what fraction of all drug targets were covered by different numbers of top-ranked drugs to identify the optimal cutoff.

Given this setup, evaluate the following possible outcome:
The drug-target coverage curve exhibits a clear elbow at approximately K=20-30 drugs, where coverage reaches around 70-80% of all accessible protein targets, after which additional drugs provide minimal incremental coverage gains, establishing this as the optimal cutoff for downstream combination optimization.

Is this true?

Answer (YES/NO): NO